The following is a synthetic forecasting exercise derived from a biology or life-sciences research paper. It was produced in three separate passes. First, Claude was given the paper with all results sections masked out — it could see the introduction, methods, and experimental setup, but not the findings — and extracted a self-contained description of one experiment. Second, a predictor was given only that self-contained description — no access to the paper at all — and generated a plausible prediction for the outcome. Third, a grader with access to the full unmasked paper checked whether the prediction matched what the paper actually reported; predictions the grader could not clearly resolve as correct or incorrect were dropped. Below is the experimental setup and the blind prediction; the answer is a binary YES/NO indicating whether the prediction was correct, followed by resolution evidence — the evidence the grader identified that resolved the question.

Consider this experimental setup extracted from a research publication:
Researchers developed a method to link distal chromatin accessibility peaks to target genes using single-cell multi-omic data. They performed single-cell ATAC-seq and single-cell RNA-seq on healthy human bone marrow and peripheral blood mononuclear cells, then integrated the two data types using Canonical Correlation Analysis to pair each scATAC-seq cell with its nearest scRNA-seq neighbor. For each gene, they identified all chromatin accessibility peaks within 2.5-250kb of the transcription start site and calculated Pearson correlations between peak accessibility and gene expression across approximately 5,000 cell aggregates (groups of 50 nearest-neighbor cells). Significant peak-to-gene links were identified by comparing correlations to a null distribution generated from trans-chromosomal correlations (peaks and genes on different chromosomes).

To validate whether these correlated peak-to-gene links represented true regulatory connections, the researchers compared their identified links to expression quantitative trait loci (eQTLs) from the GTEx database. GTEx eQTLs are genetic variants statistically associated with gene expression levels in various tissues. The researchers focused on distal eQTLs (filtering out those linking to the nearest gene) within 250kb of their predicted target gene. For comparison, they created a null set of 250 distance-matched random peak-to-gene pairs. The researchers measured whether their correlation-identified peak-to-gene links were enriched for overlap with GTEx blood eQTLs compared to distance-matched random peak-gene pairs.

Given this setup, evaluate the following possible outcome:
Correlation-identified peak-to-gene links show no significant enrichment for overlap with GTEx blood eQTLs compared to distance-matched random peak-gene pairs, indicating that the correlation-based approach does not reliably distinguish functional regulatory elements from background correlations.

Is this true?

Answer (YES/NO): NO